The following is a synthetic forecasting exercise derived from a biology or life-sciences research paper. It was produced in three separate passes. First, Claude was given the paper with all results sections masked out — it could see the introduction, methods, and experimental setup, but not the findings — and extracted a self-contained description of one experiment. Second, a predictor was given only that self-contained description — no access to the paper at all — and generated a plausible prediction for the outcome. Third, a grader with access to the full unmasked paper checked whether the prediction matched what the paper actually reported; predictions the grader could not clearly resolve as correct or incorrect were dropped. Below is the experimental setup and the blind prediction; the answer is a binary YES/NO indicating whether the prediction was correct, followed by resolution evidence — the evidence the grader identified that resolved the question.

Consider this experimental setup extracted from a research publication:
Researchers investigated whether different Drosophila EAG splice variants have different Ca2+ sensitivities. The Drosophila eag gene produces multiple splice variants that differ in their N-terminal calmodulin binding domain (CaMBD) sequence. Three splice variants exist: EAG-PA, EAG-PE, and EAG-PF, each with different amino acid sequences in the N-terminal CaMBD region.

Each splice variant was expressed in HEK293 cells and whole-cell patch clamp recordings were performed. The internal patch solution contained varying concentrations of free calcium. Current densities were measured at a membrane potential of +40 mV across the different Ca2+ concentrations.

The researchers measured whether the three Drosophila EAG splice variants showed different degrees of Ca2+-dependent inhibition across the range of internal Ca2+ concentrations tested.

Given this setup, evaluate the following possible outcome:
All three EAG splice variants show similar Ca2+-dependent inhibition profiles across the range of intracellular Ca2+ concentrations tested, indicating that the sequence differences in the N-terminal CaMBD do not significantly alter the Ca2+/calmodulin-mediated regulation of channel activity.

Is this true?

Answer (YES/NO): YES